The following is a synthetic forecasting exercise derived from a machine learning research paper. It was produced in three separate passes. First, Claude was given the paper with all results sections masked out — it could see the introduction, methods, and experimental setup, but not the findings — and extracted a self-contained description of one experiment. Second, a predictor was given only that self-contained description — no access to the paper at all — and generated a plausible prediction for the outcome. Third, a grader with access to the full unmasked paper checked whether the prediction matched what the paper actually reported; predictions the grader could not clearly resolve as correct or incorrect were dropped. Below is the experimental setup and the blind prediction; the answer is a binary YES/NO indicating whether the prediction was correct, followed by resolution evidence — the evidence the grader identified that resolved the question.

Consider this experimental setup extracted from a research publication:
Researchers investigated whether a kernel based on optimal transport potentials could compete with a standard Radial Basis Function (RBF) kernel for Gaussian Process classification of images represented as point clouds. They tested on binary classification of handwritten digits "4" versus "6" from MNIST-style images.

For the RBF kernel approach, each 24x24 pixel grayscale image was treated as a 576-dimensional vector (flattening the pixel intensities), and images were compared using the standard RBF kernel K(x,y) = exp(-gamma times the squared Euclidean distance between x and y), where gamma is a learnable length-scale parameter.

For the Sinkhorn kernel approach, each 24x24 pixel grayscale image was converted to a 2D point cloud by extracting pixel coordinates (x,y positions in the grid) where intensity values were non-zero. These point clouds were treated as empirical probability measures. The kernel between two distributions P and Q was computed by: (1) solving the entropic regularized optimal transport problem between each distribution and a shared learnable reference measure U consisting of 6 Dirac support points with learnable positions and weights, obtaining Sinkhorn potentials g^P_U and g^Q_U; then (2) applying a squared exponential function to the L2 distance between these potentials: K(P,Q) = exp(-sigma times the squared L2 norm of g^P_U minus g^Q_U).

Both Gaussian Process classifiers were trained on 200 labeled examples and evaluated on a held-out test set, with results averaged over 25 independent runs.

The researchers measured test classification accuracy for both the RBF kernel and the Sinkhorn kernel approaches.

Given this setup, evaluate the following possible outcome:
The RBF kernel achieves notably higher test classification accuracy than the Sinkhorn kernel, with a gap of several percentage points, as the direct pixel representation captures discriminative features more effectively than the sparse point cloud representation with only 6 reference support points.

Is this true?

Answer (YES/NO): YES